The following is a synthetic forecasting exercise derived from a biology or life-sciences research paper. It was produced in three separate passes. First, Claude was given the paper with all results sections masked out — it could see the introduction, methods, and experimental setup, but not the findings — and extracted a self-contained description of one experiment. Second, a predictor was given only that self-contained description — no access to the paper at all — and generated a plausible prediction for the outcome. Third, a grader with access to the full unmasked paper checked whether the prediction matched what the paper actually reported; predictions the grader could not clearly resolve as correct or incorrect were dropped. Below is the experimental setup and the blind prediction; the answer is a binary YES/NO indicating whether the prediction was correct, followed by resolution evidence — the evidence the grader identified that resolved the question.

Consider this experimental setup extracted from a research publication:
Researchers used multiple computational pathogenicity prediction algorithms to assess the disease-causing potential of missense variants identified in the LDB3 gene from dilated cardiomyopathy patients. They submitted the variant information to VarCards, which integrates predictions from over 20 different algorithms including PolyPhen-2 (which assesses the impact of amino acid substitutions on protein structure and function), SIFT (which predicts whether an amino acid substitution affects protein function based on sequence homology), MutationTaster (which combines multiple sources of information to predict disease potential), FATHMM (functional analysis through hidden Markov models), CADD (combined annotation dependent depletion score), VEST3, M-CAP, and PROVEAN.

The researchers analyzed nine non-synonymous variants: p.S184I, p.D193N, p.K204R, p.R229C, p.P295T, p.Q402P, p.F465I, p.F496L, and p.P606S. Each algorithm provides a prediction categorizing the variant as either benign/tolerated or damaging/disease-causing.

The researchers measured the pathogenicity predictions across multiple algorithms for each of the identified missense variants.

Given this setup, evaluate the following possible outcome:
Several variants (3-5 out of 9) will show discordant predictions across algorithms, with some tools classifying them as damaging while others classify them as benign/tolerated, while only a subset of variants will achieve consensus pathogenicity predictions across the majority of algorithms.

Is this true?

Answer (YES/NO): YES